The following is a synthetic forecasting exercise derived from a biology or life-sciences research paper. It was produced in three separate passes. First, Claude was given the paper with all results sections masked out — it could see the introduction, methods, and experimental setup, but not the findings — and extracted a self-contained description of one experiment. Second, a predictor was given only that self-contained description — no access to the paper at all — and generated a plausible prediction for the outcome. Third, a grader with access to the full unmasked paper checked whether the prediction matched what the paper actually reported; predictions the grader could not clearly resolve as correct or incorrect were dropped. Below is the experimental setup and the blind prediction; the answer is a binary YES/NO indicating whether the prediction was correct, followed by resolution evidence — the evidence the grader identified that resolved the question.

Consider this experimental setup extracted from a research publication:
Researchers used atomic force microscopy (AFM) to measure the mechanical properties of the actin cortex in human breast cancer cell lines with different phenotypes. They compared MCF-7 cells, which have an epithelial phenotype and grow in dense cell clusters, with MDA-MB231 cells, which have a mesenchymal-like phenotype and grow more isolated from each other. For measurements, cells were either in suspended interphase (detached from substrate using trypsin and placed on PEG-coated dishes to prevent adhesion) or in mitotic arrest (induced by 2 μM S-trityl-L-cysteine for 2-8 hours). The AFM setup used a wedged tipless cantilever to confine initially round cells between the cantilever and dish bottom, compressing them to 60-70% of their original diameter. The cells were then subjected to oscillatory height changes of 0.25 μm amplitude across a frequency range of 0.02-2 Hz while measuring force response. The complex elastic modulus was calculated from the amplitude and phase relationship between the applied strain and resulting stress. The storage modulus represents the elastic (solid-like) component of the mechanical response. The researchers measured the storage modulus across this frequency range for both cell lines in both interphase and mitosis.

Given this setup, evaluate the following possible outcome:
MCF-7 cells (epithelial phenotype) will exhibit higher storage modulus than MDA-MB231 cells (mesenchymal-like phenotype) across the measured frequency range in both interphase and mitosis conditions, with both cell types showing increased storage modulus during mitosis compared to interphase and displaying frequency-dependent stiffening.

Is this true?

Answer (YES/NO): NO